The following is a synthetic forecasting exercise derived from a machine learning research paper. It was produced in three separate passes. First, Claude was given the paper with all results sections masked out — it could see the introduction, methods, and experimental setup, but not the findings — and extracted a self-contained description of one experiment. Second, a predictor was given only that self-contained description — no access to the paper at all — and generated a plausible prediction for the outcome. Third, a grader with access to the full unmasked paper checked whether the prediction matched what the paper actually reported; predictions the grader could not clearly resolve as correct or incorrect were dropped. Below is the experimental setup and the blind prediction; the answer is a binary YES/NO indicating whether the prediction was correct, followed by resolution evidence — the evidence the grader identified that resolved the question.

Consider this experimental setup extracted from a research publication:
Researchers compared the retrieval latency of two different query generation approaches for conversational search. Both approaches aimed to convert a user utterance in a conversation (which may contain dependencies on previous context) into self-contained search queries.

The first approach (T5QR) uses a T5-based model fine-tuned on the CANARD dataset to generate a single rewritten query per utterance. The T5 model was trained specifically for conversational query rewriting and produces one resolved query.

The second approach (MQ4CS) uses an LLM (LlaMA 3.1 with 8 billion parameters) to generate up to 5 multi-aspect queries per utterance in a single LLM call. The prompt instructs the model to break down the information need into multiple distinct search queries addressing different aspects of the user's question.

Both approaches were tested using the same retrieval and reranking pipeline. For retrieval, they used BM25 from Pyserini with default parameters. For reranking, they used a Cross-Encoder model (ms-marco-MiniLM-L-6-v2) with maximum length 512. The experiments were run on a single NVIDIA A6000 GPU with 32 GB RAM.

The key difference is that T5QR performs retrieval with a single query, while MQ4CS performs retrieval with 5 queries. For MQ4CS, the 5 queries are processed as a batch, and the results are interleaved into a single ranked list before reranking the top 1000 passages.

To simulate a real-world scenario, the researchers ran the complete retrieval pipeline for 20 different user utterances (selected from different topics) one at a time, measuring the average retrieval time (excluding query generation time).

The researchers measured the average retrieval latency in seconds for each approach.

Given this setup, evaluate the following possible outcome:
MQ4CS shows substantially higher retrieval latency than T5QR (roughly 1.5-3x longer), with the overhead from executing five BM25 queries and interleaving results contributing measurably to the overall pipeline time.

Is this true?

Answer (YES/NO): NO